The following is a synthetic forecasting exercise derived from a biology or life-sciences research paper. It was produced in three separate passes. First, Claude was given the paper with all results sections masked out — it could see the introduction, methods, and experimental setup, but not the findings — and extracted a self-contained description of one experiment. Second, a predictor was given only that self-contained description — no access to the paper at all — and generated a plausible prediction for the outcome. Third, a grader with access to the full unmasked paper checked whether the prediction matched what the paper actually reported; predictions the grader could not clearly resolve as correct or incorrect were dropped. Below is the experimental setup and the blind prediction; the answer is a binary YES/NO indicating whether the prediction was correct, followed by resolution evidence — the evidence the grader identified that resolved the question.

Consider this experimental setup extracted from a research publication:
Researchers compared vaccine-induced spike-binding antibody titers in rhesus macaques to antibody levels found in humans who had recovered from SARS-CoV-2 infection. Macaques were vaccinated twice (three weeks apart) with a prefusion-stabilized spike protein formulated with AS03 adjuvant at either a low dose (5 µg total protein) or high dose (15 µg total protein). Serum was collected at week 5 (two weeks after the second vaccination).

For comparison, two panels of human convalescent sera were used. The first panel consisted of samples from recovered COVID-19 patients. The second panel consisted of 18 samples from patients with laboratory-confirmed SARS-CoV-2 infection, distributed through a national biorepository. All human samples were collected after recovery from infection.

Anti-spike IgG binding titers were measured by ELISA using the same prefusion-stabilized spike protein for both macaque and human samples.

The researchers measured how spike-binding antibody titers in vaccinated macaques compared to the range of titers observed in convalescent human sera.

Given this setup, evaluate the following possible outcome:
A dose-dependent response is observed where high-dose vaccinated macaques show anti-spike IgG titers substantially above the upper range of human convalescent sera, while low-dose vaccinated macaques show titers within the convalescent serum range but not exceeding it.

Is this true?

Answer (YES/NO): NO